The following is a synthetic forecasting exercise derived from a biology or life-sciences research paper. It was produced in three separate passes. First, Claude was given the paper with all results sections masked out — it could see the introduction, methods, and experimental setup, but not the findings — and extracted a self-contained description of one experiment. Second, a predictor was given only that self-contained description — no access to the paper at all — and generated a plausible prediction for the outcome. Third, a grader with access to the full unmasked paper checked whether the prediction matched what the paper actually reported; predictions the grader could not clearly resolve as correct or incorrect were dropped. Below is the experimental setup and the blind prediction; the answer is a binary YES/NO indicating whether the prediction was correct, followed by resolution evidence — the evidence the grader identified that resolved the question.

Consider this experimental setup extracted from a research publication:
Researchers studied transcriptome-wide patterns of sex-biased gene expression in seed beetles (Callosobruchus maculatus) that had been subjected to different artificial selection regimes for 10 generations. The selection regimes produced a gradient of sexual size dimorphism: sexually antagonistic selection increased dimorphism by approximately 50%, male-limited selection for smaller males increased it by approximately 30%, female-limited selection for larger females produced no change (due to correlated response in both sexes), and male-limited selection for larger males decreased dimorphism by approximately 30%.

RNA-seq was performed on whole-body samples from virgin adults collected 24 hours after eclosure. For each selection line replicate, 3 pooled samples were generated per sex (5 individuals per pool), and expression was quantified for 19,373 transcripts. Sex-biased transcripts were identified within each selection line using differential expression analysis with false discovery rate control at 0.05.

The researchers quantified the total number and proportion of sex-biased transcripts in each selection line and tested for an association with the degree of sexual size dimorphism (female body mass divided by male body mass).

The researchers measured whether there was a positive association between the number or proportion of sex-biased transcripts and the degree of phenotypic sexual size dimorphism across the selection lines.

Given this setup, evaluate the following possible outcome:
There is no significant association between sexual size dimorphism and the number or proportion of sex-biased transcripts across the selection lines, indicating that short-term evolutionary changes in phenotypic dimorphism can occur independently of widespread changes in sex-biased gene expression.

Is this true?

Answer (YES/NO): YES